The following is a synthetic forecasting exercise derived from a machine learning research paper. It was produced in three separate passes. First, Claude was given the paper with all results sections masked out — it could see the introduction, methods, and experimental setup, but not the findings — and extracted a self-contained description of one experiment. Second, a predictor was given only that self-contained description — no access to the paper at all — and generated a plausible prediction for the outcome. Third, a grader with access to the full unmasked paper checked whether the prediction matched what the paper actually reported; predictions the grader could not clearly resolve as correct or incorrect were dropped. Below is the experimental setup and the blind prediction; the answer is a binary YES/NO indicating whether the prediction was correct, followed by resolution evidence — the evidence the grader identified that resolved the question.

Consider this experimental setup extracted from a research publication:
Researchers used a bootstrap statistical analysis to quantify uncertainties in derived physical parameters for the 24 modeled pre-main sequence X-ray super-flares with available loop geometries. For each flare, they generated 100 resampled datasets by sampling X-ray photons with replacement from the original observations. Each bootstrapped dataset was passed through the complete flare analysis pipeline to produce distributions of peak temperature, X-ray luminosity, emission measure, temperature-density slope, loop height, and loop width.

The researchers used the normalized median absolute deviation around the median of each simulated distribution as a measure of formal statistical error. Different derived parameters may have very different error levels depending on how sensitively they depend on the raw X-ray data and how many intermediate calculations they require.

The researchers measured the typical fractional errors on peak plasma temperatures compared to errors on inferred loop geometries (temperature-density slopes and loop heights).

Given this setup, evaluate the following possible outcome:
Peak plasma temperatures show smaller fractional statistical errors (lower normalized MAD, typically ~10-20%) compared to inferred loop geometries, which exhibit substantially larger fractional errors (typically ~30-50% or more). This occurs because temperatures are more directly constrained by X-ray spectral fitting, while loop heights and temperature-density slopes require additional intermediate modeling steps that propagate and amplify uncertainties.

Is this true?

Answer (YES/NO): YES